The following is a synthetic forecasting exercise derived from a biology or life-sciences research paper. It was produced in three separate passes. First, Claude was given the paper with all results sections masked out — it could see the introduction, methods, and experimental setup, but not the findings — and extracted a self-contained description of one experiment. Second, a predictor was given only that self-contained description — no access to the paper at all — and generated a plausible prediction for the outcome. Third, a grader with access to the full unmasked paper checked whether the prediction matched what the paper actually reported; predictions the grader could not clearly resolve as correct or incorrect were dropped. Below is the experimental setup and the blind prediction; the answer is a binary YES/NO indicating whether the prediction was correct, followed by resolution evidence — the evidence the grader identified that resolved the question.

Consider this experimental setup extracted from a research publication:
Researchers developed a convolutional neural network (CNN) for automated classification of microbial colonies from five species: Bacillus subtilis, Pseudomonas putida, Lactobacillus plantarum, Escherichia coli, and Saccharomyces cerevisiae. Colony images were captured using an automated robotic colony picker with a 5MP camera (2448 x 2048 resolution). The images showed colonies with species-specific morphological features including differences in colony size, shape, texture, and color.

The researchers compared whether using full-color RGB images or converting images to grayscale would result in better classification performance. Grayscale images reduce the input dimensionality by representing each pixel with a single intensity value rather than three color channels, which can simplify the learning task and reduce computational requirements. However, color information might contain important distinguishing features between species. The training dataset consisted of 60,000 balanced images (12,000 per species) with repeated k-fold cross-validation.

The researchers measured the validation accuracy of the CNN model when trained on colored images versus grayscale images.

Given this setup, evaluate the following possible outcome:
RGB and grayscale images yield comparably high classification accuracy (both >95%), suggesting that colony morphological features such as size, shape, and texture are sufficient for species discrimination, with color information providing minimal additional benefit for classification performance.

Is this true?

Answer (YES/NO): NO